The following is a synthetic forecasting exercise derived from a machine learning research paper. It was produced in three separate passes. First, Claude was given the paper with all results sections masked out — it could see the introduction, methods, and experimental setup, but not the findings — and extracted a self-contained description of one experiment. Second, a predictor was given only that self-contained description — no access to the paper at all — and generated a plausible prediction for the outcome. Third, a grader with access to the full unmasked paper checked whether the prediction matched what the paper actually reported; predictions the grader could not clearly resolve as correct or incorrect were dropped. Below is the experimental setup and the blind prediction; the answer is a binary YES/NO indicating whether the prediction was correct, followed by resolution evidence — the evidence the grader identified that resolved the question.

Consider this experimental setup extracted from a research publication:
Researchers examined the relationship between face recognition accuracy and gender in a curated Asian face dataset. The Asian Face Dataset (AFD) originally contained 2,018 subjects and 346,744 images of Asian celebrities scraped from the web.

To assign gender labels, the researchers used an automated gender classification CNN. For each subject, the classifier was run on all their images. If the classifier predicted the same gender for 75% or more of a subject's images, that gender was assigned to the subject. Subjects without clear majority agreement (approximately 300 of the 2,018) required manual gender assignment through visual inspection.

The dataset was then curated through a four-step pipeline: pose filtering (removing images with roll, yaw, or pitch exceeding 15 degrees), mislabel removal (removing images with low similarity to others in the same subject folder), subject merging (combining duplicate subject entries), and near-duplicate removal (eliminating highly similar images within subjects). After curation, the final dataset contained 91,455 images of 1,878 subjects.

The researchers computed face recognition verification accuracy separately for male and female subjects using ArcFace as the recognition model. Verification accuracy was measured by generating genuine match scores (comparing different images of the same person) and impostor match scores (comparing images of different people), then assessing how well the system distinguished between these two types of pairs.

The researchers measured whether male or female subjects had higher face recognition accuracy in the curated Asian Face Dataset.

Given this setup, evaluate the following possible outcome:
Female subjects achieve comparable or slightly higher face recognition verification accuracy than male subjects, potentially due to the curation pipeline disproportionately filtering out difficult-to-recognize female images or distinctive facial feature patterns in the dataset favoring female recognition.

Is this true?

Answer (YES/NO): NO